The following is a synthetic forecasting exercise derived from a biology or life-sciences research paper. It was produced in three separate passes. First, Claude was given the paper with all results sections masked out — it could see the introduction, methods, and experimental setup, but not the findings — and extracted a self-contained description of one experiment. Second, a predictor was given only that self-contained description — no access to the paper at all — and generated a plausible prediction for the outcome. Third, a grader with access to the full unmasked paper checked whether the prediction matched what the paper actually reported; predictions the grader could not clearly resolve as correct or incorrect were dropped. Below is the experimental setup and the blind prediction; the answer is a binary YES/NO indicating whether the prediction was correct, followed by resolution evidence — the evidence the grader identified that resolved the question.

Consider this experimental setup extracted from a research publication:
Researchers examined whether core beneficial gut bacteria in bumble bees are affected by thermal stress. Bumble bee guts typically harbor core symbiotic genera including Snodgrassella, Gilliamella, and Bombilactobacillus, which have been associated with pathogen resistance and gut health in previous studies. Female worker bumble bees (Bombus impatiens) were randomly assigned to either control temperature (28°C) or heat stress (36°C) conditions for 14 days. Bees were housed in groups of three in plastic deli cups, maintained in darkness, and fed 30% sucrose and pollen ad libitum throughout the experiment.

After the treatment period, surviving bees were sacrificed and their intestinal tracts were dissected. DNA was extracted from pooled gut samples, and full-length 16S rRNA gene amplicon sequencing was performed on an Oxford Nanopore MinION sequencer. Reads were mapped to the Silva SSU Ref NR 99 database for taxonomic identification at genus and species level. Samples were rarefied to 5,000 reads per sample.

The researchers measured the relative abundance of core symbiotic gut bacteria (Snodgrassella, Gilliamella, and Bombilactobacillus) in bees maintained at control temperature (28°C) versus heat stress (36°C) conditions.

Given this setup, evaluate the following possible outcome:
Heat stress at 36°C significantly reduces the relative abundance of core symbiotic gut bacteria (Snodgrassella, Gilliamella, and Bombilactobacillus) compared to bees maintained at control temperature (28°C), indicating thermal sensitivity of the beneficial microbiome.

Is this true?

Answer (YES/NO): NO